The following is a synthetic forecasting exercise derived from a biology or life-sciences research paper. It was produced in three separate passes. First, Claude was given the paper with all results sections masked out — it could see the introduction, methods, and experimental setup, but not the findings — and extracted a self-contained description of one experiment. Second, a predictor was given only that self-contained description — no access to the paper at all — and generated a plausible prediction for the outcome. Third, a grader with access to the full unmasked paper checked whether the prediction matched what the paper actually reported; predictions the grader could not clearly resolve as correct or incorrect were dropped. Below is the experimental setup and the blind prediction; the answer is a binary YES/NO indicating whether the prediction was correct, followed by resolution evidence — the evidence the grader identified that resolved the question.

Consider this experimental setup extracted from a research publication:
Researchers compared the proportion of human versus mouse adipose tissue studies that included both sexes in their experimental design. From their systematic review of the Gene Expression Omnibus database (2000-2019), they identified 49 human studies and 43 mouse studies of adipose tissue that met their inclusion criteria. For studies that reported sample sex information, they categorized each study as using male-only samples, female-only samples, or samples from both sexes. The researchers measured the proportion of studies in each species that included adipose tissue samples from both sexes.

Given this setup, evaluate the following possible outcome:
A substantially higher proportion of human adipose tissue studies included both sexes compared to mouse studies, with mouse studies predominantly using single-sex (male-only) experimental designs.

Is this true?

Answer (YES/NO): YES